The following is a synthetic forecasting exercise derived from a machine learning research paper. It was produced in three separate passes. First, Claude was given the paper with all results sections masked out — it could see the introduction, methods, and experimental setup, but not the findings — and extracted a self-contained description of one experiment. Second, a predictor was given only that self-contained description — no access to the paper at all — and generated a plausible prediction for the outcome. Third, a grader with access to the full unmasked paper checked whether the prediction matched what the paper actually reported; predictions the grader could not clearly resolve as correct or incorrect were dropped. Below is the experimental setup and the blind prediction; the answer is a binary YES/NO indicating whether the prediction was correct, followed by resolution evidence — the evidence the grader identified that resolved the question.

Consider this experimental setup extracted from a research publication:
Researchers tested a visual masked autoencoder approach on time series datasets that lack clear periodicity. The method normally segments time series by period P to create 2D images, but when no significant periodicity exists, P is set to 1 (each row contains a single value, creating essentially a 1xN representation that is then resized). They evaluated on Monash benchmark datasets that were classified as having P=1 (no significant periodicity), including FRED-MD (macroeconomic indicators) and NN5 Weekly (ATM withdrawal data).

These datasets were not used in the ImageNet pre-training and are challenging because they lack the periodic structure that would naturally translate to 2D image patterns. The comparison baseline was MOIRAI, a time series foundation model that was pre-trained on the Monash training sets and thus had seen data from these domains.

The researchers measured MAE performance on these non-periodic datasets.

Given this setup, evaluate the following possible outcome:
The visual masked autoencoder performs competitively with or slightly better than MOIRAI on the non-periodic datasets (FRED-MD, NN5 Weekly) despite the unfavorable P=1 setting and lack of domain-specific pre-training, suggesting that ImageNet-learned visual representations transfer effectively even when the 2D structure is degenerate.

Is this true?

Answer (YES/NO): YES